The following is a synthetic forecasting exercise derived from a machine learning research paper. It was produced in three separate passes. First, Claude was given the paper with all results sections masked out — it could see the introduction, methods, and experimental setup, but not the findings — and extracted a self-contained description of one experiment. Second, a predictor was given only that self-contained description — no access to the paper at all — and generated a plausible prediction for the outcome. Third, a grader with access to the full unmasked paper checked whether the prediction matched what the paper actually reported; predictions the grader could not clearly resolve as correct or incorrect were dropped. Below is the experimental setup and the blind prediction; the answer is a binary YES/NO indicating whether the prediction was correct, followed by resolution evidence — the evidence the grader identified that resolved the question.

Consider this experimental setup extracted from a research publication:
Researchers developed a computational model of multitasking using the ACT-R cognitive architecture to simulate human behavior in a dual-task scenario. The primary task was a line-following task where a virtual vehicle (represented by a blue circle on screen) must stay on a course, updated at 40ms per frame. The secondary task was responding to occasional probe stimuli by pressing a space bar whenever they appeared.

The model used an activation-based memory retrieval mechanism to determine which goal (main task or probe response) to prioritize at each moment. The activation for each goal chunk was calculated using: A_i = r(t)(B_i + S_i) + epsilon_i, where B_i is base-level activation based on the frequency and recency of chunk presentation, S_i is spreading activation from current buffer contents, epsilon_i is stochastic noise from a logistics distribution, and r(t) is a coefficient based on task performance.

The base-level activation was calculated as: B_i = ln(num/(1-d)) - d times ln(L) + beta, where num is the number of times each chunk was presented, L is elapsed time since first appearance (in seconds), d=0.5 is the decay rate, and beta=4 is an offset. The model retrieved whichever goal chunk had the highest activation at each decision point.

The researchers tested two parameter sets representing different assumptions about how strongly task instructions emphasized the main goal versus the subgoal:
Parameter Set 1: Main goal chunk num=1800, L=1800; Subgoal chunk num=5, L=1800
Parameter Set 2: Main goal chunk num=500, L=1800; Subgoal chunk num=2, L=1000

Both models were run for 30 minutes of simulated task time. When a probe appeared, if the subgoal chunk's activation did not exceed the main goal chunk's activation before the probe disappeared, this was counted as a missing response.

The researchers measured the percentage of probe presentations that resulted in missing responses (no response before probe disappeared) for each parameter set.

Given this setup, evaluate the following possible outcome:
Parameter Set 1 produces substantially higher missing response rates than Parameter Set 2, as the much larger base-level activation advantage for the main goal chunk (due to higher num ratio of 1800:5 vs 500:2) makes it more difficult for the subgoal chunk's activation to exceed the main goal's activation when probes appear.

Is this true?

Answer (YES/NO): NO